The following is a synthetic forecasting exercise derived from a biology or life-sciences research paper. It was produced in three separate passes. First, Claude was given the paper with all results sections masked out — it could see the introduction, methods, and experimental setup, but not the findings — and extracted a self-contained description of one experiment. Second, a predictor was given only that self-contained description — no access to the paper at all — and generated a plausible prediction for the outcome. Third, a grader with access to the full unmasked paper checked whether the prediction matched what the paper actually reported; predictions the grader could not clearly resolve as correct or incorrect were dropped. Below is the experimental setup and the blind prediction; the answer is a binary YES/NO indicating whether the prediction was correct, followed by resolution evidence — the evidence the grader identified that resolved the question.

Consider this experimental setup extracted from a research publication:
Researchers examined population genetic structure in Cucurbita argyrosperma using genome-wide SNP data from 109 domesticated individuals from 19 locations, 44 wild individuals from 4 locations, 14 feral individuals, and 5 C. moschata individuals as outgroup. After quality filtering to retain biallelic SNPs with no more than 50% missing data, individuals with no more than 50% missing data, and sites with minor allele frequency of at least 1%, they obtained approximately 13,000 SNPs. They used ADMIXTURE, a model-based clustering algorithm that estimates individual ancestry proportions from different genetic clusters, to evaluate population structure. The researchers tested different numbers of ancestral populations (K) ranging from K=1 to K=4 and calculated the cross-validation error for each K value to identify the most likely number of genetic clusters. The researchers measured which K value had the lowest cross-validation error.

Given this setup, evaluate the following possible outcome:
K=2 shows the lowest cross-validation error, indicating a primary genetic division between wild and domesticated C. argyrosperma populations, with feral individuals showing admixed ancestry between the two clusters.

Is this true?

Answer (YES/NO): NO